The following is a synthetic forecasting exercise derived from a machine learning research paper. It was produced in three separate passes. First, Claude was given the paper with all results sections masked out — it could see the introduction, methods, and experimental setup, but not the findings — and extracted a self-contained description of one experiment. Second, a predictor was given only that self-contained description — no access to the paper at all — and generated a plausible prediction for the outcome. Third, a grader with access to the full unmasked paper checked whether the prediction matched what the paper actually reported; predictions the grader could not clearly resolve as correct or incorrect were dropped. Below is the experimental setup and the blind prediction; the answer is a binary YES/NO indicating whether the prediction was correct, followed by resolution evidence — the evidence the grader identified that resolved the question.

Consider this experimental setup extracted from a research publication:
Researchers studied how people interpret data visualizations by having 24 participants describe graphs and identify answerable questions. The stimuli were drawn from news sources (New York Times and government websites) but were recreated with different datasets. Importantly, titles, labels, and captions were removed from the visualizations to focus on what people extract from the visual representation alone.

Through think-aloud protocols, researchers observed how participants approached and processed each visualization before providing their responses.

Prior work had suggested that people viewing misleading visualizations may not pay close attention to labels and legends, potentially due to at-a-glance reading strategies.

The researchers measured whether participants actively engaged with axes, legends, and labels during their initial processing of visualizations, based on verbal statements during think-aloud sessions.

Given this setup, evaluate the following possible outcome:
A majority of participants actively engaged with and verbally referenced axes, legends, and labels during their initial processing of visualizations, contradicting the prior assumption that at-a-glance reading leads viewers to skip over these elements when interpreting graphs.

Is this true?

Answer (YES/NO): YES